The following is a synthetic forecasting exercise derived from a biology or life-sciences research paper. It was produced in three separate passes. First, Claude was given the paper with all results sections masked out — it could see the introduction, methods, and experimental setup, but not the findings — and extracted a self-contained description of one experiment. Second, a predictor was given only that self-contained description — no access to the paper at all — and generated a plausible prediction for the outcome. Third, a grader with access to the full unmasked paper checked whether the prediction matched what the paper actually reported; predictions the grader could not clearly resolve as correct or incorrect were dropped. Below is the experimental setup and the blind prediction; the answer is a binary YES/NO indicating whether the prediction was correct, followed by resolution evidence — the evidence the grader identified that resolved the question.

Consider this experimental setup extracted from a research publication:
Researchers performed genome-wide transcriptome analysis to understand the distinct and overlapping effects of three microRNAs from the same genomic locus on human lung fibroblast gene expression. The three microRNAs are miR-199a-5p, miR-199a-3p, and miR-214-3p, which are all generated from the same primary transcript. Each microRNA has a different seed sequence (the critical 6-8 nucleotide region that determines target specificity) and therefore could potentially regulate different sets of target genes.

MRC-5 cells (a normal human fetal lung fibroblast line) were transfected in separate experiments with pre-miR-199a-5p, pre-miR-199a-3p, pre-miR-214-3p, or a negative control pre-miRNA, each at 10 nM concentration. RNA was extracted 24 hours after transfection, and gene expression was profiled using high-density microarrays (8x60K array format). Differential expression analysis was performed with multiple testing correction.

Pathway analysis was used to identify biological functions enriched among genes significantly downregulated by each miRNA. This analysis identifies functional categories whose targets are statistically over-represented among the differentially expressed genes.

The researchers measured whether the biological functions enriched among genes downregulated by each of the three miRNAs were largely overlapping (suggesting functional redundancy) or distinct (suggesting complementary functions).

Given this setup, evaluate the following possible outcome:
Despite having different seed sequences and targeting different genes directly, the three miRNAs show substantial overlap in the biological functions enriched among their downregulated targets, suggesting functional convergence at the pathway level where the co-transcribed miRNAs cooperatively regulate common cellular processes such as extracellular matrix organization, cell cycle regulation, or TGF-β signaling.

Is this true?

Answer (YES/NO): NO